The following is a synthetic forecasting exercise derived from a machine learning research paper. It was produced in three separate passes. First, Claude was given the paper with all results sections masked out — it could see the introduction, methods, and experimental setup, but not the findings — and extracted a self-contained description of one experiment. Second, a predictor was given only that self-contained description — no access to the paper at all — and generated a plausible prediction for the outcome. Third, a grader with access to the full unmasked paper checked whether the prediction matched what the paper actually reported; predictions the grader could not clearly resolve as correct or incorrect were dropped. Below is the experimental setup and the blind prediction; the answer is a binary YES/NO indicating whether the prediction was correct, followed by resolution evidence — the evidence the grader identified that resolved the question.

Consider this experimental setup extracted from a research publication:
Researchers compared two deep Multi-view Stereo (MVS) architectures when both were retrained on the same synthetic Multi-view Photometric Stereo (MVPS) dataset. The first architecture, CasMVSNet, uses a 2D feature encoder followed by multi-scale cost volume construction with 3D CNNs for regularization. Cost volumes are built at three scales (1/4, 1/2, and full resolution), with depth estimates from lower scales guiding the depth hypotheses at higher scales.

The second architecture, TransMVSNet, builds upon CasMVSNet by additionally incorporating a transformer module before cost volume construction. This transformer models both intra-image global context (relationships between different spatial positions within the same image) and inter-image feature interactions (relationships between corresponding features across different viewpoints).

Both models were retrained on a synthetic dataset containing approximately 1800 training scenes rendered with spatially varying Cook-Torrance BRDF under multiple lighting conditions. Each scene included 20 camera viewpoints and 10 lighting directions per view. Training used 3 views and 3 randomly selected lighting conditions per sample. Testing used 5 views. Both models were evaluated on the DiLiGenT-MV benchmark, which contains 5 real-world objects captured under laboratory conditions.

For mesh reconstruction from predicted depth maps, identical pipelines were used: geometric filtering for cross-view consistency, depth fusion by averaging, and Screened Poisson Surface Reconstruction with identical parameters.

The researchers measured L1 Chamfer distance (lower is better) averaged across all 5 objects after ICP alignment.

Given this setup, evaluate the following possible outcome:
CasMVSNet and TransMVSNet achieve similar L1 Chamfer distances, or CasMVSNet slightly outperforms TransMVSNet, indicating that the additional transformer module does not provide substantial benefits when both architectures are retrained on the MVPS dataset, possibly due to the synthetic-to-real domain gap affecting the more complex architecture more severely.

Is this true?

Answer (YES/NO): NO